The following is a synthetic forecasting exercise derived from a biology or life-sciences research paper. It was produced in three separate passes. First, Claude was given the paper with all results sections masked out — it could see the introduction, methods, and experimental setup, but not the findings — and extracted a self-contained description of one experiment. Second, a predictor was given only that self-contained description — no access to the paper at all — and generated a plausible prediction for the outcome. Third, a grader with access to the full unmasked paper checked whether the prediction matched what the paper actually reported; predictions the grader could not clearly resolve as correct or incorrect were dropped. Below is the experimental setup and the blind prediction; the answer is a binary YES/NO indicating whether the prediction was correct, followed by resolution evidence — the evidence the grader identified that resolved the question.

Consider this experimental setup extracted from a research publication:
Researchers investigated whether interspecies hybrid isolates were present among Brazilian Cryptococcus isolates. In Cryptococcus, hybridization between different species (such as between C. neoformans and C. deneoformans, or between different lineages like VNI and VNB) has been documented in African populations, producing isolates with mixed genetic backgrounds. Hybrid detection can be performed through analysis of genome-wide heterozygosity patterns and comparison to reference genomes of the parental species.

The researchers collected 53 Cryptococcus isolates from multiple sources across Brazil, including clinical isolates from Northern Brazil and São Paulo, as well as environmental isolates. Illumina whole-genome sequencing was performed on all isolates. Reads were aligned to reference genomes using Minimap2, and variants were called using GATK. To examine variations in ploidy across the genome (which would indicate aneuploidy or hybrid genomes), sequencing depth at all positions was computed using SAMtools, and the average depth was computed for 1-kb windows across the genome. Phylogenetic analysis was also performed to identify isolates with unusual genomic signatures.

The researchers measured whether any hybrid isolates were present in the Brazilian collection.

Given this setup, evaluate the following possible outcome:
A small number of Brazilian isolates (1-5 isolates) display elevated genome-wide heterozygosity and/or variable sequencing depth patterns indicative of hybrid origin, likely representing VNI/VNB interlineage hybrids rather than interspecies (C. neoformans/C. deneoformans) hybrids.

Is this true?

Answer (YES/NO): NO